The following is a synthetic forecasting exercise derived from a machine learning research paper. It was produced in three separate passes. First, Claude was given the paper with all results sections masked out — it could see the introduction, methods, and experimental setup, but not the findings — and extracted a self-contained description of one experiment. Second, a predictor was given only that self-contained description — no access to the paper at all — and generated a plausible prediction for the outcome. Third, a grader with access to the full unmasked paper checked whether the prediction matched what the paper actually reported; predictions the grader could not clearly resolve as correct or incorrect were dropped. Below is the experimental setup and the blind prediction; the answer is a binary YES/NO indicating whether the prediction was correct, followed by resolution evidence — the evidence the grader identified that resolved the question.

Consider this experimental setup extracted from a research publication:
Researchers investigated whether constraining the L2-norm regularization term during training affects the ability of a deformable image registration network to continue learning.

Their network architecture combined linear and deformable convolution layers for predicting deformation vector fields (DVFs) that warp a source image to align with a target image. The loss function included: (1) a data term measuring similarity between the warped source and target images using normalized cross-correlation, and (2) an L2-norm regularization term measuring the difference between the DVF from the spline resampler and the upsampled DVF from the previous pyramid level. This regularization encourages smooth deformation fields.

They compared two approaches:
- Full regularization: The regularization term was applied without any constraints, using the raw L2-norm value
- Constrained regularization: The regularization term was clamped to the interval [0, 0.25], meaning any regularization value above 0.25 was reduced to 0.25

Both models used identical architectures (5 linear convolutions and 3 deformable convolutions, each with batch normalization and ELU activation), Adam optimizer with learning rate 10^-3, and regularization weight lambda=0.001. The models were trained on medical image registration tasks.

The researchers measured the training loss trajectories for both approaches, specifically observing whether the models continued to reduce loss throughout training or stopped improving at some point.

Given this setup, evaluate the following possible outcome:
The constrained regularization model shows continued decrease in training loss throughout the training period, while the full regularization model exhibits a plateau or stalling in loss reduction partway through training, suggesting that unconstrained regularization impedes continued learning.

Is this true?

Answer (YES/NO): YES